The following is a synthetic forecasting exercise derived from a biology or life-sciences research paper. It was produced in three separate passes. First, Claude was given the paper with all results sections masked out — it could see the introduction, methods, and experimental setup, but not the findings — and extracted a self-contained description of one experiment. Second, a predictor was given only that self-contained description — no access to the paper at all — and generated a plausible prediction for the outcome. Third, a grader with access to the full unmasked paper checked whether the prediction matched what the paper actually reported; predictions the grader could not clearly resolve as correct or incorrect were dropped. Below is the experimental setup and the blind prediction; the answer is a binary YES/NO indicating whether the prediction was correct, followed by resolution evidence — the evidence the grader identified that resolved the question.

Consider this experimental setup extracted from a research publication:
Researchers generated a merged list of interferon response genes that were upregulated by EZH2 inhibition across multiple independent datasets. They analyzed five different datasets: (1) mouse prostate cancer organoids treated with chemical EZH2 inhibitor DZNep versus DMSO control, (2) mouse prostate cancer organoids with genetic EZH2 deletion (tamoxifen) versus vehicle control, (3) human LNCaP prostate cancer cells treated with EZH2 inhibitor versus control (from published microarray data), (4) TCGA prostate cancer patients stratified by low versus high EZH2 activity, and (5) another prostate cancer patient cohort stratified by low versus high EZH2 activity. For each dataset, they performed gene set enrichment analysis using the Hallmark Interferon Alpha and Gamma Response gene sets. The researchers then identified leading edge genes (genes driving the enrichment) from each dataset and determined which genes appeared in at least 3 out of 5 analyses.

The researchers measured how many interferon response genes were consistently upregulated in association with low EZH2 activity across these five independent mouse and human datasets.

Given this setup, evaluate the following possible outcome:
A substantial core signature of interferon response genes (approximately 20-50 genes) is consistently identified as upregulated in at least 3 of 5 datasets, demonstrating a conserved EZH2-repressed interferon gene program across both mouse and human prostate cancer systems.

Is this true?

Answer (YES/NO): NO